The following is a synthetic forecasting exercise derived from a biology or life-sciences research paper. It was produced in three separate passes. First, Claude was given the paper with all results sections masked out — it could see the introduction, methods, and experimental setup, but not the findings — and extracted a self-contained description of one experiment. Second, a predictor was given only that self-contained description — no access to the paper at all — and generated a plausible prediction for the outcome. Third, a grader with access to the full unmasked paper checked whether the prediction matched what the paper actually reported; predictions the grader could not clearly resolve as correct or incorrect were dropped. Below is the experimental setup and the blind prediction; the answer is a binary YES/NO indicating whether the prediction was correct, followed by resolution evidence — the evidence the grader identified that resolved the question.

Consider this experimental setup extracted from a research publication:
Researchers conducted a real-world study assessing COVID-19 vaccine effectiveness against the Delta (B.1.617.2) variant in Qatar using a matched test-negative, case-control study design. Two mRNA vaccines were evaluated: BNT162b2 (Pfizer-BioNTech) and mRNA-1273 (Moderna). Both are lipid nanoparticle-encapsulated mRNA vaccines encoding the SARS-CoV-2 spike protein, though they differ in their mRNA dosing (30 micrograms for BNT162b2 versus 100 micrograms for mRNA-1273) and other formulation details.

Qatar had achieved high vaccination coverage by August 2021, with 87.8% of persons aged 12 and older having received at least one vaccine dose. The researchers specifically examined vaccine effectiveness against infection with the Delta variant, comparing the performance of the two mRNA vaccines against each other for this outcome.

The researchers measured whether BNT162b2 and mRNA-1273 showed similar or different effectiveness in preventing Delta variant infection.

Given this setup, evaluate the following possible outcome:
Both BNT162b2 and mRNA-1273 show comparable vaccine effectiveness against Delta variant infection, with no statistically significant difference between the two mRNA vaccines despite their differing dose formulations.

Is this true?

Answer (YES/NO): NO